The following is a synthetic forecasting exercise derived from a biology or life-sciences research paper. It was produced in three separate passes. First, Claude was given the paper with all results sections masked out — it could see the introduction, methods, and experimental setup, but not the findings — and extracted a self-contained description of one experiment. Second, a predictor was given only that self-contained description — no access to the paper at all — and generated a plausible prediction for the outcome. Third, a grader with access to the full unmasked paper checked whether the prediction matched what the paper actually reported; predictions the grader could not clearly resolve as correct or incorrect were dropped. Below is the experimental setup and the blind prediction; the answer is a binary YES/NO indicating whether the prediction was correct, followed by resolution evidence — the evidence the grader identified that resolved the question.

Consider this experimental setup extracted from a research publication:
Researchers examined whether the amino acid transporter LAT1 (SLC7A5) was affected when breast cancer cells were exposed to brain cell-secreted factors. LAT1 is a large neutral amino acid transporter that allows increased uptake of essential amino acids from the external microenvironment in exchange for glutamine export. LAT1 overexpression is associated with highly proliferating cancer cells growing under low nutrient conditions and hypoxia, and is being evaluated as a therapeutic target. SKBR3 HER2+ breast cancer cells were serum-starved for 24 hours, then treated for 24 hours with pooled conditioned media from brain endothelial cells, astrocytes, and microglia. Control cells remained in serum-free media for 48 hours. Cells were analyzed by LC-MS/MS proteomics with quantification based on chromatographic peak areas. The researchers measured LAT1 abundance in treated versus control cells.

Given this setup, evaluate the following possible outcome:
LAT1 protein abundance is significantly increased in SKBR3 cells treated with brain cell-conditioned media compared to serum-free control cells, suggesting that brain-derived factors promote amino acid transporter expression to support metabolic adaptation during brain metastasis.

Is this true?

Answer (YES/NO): NO